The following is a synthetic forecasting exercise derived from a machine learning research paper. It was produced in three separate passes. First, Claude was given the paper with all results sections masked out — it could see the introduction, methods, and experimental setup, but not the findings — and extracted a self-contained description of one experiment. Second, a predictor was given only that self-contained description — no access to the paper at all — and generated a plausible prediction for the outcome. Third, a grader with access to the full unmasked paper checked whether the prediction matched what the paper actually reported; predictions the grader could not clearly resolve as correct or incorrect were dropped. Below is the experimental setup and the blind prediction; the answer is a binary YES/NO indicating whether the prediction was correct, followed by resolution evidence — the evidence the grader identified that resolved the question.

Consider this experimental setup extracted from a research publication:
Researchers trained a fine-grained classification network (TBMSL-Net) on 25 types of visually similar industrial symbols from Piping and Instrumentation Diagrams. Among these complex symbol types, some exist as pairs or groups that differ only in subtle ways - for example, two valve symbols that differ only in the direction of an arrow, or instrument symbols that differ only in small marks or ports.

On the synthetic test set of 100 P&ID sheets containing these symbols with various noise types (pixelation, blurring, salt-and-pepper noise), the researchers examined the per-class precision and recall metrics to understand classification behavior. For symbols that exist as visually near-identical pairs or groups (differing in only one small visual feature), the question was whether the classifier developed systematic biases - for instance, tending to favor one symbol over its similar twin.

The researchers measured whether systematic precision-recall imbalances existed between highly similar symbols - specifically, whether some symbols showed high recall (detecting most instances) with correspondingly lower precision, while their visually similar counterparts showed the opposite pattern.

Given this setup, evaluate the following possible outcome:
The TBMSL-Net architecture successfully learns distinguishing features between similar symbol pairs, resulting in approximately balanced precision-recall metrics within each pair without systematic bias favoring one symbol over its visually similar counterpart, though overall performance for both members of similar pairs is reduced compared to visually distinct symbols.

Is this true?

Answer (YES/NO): NO